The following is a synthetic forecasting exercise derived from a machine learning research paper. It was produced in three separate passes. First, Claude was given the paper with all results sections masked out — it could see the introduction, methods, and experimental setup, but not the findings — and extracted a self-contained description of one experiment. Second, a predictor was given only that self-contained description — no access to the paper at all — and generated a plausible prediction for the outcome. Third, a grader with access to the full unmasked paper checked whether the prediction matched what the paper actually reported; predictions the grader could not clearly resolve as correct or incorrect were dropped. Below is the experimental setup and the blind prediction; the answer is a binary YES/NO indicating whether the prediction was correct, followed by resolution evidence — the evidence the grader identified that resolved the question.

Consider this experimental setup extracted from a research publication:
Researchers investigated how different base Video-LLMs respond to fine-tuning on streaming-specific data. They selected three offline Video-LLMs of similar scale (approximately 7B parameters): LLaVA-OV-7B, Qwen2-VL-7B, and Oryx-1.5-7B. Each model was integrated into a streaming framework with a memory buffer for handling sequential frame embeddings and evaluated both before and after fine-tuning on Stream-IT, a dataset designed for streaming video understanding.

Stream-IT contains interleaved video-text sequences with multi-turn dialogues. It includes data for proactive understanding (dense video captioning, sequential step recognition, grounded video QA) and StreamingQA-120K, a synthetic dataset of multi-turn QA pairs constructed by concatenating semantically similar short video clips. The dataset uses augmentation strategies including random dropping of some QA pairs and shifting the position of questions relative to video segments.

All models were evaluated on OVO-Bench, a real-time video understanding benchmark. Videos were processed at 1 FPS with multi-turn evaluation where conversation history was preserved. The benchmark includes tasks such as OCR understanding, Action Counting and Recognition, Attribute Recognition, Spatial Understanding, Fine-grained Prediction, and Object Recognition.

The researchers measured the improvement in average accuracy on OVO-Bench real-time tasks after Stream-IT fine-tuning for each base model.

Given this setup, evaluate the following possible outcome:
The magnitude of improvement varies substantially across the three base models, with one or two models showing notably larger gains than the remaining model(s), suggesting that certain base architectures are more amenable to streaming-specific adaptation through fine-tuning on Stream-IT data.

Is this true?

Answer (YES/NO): YES